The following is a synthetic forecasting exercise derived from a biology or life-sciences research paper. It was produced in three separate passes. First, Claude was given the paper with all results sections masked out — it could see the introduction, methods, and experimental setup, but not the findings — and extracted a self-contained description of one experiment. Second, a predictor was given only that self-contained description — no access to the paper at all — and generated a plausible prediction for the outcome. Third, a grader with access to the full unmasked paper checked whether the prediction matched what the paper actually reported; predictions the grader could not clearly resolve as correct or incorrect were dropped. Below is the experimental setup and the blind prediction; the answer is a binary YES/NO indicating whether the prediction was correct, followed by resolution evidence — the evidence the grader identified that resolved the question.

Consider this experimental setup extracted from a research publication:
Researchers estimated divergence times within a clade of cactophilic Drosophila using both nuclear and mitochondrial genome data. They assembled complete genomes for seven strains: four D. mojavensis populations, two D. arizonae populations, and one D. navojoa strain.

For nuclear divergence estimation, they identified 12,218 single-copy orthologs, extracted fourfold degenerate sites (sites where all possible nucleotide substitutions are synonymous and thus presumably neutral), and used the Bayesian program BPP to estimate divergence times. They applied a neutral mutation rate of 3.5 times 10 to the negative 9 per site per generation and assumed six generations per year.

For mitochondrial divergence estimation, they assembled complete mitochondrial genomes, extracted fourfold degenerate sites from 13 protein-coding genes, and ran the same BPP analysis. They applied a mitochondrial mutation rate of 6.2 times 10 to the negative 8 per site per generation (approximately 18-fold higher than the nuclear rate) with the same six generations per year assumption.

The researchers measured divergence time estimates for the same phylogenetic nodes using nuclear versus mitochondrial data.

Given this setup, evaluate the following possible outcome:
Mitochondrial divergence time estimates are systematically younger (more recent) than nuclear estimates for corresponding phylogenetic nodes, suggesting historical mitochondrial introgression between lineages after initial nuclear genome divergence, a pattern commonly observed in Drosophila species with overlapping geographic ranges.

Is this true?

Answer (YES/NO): NO